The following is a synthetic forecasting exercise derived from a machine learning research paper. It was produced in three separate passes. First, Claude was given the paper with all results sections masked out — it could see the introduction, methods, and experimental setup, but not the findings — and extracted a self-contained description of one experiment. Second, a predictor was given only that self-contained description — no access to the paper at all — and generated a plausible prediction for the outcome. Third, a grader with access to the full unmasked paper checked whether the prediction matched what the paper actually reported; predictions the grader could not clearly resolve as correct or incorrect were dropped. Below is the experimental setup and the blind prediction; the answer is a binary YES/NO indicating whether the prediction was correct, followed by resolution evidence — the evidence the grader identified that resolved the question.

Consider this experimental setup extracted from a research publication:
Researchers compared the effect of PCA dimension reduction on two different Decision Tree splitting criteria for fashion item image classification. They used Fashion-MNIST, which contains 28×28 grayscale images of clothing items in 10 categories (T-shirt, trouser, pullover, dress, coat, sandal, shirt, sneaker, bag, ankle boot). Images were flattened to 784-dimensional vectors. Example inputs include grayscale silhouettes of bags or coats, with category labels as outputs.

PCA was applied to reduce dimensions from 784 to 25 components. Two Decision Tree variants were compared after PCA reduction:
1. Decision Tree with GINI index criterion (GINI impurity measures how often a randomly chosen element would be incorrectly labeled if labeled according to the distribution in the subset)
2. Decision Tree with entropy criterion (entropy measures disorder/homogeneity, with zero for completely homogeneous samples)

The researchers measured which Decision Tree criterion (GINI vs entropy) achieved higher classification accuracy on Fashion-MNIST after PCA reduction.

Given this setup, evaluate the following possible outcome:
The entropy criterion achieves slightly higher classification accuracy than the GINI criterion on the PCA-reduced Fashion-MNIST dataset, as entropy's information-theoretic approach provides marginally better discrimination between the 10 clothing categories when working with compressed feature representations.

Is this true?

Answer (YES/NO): YES